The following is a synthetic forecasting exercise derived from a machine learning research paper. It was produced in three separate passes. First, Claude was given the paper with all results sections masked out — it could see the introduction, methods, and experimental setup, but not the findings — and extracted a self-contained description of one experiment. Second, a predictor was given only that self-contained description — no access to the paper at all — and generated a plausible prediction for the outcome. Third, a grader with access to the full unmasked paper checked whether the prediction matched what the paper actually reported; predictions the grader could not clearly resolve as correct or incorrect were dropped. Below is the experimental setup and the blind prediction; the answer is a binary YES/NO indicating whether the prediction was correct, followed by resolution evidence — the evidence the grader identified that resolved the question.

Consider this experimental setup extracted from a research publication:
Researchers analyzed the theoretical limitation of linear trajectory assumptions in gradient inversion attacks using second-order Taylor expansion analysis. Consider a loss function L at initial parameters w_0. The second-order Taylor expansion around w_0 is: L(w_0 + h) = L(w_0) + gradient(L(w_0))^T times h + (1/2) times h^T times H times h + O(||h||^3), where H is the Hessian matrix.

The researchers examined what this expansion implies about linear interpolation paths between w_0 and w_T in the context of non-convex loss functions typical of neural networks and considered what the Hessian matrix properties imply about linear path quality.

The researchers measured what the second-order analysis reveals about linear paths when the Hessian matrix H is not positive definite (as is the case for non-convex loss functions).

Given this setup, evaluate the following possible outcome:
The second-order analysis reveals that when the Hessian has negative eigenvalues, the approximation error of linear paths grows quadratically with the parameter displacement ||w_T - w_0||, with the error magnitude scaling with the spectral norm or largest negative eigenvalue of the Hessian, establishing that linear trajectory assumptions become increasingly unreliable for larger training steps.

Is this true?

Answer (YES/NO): NO